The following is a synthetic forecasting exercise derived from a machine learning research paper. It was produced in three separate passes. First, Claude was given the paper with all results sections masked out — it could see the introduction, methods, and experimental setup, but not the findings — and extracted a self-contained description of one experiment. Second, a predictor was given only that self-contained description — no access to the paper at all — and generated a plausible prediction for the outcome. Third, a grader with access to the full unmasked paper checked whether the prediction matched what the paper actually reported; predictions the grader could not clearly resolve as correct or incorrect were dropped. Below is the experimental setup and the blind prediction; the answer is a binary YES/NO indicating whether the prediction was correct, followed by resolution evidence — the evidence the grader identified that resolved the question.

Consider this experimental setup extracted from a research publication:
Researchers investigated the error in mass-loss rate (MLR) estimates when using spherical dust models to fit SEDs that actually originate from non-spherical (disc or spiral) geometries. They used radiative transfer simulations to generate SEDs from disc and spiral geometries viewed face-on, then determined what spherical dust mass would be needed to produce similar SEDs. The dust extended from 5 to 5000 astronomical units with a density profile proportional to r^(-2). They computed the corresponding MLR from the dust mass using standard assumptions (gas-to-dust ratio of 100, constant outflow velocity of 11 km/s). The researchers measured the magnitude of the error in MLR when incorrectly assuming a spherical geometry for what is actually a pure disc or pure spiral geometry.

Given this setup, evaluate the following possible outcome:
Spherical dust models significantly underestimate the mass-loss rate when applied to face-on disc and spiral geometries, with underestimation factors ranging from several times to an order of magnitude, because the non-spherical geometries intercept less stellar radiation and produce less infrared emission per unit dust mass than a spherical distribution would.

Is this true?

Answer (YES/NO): NO